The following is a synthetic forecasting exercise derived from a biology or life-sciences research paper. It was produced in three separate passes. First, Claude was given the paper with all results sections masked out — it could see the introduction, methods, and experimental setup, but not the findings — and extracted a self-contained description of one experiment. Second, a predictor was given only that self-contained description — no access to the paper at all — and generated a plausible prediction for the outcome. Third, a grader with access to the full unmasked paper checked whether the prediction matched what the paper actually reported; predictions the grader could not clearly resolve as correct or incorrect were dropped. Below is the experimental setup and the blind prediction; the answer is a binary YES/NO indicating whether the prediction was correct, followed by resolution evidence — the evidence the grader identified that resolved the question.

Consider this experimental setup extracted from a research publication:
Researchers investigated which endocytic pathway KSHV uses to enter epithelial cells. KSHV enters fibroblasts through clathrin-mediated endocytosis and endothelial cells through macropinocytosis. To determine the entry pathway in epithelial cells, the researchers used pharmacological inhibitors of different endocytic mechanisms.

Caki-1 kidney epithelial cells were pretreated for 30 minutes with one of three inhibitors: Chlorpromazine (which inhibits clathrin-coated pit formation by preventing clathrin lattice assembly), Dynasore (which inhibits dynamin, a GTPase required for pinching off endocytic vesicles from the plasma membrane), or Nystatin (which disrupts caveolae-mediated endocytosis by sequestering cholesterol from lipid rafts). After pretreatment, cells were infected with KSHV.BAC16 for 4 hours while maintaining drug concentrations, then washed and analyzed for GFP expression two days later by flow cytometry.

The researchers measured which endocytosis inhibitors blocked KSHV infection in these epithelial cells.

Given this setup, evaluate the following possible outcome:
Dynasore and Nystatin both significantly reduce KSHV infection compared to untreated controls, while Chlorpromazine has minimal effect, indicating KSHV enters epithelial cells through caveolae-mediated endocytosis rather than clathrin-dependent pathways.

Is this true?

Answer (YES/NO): NO